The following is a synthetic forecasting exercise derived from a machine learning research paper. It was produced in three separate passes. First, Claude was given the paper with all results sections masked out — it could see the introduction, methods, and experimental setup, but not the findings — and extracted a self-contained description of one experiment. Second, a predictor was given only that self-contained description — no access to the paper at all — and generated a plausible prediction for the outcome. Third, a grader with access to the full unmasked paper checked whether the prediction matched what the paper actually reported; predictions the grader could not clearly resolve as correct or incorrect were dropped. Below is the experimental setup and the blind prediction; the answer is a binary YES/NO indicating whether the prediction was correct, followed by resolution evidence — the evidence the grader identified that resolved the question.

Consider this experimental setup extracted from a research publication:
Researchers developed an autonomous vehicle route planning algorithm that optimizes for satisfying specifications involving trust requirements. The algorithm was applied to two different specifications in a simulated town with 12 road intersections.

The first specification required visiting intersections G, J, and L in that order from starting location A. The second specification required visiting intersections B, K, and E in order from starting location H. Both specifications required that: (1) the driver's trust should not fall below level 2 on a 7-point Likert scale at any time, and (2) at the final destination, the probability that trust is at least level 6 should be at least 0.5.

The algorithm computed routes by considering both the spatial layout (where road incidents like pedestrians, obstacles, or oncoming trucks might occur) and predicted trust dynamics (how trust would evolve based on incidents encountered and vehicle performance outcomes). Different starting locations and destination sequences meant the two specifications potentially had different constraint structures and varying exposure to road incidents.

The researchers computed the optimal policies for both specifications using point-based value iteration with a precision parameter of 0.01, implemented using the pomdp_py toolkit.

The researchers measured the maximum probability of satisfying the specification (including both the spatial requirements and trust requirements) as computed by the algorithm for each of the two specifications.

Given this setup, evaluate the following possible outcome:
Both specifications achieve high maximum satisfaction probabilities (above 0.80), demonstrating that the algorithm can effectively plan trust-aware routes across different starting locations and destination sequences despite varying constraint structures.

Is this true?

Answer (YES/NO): NO